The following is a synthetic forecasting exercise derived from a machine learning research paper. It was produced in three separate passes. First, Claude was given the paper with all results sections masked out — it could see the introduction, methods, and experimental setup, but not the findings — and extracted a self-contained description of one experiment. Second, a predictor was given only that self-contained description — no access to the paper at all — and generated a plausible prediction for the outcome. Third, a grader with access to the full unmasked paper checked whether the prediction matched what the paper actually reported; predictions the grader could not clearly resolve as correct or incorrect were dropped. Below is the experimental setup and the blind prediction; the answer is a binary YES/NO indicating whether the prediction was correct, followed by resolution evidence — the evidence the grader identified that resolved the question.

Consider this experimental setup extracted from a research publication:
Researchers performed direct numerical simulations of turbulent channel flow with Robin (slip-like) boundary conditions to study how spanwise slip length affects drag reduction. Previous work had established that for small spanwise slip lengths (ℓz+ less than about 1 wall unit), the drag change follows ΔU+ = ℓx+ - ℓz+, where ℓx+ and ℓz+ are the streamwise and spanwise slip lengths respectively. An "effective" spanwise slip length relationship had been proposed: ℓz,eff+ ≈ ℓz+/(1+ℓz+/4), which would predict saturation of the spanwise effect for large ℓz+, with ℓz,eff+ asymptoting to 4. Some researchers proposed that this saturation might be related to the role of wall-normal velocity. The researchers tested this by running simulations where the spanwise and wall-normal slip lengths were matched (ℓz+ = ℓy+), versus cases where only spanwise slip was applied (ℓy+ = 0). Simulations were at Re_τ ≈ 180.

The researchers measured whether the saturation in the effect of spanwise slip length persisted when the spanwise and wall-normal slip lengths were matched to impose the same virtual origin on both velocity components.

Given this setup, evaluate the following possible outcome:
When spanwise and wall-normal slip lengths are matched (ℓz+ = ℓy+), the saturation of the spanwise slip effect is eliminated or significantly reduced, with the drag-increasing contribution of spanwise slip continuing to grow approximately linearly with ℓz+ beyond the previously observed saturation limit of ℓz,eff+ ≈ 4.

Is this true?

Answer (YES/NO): YES